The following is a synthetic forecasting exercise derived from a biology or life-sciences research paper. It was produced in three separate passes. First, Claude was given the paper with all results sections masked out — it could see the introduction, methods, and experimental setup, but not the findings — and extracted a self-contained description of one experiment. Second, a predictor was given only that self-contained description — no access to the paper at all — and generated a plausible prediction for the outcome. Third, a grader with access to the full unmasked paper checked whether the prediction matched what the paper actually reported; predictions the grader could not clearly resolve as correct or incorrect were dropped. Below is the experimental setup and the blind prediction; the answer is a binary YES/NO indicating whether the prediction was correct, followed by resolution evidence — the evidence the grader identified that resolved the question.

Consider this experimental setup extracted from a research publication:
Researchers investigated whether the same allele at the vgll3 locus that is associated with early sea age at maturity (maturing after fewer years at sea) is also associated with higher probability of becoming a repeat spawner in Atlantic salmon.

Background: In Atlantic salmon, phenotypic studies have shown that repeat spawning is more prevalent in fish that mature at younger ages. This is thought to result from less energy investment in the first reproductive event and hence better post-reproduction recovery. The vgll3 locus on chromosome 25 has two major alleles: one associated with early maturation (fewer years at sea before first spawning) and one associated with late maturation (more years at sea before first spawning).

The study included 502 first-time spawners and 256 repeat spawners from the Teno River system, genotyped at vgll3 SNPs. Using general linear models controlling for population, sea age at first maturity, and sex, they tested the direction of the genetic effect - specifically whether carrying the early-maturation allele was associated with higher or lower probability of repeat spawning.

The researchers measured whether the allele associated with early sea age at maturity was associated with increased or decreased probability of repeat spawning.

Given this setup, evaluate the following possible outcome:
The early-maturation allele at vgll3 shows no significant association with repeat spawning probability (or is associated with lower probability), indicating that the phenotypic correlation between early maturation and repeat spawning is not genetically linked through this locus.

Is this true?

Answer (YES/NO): NO